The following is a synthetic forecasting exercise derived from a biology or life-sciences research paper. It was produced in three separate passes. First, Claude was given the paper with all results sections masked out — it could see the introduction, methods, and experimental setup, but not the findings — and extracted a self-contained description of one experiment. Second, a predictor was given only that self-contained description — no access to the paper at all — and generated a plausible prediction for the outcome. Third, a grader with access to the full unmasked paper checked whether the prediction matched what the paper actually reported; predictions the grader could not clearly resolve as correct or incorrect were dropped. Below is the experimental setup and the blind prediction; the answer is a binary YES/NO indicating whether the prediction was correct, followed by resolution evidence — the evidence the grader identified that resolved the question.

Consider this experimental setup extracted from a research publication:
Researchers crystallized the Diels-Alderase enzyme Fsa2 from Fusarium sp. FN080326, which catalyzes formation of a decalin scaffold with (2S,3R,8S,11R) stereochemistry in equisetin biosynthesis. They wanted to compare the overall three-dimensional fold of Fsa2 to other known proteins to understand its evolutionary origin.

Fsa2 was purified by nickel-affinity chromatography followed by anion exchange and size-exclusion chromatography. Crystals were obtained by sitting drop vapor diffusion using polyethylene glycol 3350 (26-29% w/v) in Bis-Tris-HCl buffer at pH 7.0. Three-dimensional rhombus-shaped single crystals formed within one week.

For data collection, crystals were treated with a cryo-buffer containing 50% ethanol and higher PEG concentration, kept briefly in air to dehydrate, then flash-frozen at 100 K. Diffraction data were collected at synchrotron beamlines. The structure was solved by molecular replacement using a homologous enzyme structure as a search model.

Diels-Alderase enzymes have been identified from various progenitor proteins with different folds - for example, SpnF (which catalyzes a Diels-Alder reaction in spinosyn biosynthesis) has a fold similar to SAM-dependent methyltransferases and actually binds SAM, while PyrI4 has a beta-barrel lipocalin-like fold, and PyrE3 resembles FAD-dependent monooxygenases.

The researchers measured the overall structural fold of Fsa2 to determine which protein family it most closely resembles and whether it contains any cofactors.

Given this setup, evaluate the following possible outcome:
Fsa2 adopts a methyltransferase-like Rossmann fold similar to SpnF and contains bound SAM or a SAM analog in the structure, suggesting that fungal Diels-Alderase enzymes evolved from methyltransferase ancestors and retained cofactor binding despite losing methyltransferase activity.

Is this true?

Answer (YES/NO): NO